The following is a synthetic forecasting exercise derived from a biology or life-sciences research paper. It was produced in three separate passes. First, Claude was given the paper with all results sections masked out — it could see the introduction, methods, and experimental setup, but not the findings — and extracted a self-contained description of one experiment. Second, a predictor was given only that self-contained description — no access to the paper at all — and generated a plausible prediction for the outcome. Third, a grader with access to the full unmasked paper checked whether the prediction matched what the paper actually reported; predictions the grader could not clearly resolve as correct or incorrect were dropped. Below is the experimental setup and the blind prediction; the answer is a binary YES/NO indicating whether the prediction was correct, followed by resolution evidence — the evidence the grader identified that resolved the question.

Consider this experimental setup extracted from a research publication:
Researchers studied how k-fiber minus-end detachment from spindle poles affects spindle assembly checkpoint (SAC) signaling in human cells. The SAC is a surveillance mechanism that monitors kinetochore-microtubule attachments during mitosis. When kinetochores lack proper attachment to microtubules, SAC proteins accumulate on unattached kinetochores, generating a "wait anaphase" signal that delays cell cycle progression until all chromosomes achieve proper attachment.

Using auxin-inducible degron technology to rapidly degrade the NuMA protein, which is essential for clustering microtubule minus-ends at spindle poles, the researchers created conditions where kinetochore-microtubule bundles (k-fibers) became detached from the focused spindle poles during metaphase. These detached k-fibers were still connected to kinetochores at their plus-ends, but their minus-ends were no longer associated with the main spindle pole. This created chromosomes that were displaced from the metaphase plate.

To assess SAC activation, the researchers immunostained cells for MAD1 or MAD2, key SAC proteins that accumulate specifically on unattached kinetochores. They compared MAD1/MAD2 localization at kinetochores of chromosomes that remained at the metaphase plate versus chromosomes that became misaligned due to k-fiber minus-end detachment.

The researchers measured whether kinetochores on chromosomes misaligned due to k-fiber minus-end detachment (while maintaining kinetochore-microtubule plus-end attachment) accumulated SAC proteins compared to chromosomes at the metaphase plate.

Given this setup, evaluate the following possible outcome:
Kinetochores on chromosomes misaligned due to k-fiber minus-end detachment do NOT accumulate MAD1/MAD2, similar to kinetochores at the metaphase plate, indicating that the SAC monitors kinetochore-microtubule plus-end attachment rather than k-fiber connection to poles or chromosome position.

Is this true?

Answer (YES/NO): YES